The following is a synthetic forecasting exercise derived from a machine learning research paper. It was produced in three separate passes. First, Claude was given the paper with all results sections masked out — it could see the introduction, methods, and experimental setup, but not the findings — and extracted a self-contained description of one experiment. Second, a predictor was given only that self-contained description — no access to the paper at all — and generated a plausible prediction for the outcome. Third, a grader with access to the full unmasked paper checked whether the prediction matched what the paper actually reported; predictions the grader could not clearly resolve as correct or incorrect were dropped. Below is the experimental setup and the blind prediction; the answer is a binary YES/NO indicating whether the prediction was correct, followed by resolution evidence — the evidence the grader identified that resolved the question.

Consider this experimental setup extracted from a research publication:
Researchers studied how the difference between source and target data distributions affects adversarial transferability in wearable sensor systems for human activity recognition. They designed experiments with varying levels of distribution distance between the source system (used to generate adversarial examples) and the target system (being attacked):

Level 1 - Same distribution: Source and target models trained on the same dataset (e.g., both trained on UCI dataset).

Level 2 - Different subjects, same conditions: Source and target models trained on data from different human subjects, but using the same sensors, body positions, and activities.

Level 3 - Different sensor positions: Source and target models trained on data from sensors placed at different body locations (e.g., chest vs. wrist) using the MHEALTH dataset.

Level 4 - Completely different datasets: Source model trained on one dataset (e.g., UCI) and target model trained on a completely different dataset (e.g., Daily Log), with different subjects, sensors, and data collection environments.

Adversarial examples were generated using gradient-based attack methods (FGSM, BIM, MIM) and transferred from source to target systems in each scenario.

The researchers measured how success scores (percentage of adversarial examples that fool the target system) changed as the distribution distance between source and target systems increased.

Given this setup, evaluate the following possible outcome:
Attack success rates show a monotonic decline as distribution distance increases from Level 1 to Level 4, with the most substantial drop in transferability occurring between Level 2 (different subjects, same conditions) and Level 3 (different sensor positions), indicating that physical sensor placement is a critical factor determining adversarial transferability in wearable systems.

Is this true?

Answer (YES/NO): NO